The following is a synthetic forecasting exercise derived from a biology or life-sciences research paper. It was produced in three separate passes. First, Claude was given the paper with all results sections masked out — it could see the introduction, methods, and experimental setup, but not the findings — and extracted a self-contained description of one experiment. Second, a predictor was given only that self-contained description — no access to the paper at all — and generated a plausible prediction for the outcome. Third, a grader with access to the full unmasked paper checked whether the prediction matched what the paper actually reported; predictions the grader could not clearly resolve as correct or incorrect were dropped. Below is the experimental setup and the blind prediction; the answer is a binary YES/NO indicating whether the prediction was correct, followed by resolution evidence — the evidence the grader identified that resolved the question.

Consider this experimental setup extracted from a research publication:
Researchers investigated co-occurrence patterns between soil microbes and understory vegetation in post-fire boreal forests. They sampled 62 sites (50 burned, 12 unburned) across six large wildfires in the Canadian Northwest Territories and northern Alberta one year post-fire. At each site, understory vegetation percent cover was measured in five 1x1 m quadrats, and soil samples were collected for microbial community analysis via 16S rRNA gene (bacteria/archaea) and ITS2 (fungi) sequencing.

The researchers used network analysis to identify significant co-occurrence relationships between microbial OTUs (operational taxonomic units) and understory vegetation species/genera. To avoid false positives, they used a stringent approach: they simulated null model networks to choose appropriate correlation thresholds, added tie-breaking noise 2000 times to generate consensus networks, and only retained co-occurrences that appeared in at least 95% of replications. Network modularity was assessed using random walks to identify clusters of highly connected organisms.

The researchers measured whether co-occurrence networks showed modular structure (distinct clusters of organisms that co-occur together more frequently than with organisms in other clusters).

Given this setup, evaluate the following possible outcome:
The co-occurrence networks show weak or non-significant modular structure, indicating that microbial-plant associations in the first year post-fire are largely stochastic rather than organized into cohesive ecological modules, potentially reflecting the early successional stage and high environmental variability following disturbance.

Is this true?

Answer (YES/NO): NO